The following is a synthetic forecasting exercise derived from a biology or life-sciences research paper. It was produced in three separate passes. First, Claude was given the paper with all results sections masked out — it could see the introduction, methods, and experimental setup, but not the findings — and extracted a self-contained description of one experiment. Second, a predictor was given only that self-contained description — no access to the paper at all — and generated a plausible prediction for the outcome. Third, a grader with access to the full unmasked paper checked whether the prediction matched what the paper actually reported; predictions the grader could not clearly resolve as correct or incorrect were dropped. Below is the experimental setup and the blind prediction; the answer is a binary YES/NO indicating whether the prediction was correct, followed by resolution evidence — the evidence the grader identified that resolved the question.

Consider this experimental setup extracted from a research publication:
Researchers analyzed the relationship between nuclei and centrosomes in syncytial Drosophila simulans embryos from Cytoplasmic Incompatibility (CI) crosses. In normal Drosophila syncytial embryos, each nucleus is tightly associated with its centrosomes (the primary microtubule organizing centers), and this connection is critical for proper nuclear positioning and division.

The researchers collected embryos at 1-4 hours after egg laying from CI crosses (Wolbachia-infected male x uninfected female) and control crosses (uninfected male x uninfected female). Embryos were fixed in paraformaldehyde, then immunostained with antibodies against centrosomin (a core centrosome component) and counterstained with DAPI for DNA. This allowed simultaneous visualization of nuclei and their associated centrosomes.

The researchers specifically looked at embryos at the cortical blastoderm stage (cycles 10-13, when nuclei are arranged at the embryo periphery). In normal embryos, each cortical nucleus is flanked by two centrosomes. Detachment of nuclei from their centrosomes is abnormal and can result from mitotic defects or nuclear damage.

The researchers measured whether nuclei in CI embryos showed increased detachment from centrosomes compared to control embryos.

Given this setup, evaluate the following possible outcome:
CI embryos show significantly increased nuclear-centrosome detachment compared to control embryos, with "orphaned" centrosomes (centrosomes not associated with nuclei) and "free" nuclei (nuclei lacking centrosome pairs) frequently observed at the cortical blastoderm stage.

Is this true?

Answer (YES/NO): YES